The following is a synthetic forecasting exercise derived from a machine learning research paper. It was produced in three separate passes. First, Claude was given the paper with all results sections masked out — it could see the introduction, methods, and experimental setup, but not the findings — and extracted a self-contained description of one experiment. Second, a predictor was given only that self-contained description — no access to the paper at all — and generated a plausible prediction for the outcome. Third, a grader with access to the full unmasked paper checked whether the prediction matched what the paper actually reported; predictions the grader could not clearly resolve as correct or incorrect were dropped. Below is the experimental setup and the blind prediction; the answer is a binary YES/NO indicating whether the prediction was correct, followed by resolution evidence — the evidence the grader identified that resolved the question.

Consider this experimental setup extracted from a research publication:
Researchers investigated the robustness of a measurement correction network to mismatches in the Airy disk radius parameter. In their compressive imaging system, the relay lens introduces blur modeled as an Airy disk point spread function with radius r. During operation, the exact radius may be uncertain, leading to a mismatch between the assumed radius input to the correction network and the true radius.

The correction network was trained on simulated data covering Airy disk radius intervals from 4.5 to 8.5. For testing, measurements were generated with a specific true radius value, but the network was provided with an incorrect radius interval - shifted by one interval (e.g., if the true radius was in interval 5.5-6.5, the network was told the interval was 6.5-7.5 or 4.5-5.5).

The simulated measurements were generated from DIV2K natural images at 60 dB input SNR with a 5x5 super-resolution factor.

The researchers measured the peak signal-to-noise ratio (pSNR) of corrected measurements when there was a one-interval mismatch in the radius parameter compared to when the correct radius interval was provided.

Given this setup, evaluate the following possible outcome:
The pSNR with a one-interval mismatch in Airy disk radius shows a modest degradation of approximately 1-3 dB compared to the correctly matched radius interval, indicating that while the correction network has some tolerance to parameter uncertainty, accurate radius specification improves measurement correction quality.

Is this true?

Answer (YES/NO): YES